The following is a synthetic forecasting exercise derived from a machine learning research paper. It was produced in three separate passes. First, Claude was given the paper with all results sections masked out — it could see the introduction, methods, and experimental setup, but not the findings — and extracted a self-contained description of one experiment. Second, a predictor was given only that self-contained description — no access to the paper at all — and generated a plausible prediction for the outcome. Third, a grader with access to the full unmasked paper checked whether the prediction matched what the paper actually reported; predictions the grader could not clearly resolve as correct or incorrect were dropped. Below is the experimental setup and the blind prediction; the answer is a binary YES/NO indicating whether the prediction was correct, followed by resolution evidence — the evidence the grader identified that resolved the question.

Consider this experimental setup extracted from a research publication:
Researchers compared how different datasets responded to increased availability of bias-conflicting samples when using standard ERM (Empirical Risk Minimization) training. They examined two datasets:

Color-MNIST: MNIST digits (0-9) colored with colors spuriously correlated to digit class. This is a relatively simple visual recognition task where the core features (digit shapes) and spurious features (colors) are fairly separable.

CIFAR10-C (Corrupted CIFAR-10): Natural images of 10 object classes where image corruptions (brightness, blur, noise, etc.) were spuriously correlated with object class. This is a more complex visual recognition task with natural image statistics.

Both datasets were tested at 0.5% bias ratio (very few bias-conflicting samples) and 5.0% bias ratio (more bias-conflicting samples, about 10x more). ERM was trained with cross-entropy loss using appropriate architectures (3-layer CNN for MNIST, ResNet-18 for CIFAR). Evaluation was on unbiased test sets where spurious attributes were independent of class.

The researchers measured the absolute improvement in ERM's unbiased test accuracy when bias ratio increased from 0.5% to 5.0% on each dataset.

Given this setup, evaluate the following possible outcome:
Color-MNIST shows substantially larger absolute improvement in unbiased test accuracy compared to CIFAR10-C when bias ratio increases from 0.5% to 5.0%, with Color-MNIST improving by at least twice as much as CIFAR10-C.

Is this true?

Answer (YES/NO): NO